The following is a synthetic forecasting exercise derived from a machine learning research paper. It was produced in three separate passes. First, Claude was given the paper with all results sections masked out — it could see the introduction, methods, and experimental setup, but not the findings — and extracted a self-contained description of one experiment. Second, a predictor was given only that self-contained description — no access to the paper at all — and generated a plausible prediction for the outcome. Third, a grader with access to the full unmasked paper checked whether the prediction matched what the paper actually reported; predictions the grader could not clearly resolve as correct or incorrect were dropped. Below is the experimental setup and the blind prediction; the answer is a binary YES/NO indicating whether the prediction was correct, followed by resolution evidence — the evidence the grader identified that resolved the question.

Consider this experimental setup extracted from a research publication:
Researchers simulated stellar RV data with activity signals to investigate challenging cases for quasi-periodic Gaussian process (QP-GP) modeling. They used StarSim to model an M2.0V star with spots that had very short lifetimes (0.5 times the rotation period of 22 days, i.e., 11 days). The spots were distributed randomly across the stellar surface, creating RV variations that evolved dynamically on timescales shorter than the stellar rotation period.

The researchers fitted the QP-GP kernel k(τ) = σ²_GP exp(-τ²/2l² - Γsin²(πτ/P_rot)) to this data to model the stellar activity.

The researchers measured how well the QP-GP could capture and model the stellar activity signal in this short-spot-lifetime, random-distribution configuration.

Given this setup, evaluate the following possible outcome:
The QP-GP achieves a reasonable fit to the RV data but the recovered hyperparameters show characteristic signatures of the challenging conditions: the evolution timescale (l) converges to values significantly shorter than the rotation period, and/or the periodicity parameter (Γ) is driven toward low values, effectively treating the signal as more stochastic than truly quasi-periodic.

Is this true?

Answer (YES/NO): YES